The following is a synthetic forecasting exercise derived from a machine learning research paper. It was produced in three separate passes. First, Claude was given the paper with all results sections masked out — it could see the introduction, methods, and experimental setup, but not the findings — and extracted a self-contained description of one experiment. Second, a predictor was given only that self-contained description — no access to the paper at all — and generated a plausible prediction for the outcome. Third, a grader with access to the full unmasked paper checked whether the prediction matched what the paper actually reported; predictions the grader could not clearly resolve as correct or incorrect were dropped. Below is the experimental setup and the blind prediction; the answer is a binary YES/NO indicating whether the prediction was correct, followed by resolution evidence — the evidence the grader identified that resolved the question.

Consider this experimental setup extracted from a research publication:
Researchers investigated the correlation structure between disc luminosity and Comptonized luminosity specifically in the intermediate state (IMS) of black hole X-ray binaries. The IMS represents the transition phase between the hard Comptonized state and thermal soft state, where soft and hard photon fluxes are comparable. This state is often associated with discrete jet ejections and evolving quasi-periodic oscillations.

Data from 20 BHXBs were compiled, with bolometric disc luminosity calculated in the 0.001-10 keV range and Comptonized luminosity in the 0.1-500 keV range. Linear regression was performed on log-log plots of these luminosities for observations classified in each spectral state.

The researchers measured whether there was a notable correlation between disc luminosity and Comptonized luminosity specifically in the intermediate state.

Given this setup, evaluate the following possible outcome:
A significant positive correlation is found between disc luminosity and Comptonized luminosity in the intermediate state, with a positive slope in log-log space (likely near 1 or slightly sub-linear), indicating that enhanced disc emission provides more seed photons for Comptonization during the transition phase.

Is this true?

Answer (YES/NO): NO